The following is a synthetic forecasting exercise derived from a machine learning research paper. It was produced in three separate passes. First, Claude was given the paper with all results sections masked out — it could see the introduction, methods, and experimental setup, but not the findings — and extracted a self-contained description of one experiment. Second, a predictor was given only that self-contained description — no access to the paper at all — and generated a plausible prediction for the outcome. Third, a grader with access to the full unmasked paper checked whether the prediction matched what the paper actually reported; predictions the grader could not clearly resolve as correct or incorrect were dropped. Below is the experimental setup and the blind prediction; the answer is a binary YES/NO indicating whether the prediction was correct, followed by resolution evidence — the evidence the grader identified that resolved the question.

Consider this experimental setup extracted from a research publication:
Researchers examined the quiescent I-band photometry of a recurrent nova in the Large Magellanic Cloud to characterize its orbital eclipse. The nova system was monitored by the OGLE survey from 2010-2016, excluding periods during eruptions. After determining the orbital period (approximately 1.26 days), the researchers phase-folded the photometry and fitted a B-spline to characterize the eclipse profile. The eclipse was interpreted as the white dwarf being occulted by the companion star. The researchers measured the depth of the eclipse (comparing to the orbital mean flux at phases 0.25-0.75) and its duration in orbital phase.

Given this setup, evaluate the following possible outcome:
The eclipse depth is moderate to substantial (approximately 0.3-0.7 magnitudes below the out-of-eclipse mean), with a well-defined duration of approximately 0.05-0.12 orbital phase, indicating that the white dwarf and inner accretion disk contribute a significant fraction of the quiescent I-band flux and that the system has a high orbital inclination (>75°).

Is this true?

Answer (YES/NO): NO